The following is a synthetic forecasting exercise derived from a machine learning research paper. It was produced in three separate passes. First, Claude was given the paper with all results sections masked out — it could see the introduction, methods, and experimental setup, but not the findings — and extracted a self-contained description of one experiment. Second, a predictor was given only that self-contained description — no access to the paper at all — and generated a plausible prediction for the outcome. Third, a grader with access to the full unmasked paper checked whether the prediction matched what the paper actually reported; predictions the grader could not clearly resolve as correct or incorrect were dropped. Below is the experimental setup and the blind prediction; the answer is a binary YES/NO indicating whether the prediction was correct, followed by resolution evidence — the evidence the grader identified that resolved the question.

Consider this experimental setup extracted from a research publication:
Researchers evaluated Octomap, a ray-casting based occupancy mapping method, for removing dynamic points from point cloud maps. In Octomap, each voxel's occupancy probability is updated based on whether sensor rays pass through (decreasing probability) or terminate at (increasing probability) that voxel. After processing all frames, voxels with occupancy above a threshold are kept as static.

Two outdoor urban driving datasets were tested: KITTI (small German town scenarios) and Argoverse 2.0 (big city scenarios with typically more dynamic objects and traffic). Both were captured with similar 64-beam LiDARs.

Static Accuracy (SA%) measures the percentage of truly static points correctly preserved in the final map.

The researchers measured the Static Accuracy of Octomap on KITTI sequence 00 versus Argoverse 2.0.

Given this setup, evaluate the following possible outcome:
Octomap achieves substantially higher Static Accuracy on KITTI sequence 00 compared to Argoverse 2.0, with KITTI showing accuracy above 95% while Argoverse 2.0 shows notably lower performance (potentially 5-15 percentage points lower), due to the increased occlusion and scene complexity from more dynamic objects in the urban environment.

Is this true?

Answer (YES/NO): NO